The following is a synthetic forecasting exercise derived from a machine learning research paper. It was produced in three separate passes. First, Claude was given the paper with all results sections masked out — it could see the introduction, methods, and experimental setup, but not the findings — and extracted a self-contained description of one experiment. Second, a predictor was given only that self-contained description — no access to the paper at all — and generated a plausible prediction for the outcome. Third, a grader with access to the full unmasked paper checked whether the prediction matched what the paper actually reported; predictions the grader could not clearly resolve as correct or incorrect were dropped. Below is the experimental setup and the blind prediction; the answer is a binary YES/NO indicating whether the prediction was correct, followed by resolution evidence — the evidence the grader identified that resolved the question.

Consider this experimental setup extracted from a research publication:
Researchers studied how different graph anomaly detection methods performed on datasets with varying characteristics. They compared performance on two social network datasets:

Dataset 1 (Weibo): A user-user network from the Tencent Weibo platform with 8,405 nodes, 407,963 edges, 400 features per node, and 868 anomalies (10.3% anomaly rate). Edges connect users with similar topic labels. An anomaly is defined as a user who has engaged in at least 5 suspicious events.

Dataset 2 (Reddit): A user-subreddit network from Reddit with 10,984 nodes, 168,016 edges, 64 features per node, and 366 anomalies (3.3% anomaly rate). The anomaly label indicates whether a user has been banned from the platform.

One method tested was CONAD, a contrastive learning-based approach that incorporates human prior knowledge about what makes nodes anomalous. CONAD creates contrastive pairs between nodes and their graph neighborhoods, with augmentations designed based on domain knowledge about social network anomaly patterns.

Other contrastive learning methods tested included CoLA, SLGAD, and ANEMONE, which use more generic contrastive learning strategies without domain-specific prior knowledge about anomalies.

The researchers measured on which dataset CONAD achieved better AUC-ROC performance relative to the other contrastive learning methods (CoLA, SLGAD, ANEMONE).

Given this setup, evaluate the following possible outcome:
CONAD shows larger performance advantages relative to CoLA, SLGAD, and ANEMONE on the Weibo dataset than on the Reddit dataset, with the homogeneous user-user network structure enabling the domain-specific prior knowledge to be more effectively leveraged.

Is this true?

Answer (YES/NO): YES